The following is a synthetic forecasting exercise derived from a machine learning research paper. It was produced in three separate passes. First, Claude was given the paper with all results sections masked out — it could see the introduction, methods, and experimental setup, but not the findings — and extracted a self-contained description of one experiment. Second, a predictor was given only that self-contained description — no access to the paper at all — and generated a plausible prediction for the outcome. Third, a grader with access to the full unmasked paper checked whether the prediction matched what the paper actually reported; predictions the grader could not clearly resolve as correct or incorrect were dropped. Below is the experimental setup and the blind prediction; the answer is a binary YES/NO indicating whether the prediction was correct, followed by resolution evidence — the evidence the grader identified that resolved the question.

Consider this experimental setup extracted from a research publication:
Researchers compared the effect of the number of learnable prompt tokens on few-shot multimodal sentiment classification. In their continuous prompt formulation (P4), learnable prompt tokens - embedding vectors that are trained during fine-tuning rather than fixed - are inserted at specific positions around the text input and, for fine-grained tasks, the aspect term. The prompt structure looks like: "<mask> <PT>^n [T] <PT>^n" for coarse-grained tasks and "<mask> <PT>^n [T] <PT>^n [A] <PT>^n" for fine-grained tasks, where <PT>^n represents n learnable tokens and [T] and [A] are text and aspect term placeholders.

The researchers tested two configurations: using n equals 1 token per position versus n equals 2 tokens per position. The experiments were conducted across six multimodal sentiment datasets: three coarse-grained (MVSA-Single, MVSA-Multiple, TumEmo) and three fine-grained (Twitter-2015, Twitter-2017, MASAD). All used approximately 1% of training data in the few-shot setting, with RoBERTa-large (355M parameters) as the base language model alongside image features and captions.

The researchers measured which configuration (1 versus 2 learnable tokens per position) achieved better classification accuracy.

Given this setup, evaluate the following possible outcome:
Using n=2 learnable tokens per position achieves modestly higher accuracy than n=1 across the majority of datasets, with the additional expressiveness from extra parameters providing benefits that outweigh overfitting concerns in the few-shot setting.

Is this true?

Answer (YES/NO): YES